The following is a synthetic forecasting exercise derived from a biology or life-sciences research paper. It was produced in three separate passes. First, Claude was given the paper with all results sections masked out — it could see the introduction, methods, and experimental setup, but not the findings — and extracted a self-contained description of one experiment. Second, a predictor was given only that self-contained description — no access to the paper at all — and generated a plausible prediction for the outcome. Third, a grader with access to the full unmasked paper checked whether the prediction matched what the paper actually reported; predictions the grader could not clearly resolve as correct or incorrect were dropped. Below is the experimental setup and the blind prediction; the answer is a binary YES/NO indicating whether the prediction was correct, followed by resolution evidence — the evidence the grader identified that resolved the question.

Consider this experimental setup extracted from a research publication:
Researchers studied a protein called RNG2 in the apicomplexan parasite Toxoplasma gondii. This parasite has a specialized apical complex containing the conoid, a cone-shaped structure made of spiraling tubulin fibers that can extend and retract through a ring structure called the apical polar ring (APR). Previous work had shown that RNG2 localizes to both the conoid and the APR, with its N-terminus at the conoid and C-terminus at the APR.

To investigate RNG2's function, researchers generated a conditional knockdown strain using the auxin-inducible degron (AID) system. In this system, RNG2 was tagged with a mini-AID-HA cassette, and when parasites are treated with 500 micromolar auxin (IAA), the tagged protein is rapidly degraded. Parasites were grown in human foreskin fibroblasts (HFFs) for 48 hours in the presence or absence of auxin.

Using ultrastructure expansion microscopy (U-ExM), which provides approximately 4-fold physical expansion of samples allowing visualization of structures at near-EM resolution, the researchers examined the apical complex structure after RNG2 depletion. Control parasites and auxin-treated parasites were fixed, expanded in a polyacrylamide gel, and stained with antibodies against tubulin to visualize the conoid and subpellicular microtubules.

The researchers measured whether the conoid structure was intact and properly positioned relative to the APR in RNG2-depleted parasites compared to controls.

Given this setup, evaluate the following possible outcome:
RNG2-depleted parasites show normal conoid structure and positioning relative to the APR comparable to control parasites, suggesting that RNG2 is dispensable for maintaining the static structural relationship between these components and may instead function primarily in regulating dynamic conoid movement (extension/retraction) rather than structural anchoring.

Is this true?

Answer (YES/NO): NO